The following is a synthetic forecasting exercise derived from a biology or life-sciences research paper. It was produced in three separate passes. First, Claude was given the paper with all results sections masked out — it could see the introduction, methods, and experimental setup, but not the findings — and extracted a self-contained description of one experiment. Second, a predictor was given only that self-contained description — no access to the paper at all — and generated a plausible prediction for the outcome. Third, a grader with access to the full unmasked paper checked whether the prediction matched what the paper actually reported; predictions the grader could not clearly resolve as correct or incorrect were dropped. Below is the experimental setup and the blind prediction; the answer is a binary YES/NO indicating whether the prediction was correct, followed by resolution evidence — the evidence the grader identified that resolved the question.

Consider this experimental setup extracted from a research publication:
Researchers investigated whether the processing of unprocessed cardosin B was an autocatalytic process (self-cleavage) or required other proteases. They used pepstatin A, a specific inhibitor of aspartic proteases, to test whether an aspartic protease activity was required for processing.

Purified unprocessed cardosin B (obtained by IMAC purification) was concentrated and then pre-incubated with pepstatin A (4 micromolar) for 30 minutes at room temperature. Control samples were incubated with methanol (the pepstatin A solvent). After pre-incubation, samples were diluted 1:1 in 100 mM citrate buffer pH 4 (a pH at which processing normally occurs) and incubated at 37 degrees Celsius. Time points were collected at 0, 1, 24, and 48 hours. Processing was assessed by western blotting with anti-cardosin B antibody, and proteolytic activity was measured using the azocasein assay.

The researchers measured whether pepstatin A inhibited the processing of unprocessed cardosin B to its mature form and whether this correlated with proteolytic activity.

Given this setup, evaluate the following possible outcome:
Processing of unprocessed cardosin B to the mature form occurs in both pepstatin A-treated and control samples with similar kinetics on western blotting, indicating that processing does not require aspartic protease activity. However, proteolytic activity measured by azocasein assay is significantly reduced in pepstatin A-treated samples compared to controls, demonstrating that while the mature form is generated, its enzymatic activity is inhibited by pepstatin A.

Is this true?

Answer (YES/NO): NO